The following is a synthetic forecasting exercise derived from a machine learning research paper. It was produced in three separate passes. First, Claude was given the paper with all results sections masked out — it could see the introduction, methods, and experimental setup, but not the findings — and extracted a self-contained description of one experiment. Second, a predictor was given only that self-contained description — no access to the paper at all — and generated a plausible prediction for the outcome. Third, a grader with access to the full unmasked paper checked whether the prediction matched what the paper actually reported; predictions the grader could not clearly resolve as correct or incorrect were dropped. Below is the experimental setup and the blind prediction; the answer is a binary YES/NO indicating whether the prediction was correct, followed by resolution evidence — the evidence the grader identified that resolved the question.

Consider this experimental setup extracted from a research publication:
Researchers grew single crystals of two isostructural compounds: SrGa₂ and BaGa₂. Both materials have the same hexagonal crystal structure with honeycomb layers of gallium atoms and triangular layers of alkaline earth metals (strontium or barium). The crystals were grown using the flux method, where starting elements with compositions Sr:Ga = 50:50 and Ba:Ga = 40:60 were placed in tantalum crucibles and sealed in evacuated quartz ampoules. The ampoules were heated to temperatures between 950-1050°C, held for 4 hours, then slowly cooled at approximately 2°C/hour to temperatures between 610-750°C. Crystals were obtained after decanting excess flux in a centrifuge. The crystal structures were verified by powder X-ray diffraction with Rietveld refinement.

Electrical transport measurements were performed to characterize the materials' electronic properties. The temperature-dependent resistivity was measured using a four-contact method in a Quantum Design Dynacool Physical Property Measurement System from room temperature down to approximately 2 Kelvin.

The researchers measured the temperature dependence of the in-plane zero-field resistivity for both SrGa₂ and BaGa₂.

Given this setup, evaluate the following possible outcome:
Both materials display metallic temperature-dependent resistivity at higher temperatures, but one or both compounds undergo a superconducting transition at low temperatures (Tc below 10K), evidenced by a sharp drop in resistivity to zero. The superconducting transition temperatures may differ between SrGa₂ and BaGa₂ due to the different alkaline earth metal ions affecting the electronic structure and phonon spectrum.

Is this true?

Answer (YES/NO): NO